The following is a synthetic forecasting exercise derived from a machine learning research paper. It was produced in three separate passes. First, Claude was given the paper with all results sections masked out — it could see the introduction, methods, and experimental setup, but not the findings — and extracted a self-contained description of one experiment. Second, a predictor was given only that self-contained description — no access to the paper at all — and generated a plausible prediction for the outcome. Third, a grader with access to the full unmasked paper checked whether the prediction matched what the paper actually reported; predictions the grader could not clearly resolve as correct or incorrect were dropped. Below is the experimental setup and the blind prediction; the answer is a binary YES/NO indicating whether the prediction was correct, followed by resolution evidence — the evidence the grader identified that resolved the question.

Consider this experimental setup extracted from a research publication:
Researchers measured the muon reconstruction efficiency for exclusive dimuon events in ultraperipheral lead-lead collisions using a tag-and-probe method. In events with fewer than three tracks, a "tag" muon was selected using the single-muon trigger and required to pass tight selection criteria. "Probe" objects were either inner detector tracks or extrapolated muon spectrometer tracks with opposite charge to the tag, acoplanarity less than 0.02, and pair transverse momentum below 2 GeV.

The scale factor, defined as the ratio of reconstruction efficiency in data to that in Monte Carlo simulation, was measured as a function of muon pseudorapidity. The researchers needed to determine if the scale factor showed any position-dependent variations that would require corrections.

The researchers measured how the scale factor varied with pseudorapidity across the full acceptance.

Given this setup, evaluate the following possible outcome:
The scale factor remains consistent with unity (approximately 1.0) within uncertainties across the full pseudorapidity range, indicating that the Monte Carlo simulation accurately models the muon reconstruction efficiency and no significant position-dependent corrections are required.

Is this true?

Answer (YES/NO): NO